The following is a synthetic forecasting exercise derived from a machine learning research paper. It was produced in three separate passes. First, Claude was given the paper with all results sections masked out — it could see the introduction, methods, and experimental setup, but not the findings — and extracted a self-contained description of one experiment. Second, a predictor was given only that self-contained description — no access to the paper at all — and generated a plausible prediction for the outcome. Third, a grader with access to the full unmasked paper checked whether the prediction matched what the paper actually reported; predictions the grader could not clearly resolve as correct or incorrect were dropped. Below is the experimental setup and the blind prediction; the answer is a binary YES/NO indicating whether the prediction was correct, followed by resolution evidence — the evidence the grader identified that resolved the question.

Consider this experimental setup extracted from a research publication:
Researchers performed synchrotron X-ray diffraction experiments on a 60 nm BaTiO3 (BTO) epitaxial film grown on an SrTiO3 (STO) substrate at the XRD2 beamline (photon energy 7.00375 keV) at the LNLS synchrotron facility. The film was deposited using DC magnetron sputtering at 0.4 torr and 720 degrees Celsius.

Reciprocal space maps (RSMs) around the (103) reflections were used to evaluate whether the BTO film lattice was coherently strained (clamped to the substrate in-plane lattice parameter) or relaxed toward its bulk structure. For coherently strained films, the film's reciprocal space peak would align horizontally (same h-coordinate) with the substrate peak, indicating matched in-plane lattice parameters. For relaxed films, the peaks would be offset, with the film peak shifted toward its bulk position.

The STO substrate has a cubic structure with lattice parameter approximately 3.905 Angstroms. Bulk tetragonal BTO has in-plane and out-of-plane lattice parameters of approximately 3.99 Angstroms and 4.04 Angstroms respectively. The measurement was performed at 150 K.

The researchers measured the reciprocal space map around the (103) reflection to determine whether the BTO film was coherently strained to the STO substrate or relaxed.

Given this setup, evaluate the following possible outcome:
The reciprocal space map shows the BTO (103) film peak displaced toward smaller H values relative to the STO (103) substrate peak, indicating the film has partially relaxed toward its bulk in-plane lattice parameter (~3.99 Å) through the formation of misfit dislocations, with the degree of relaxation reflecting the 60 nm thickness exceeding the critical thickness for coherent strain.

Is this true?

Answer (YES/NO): NO